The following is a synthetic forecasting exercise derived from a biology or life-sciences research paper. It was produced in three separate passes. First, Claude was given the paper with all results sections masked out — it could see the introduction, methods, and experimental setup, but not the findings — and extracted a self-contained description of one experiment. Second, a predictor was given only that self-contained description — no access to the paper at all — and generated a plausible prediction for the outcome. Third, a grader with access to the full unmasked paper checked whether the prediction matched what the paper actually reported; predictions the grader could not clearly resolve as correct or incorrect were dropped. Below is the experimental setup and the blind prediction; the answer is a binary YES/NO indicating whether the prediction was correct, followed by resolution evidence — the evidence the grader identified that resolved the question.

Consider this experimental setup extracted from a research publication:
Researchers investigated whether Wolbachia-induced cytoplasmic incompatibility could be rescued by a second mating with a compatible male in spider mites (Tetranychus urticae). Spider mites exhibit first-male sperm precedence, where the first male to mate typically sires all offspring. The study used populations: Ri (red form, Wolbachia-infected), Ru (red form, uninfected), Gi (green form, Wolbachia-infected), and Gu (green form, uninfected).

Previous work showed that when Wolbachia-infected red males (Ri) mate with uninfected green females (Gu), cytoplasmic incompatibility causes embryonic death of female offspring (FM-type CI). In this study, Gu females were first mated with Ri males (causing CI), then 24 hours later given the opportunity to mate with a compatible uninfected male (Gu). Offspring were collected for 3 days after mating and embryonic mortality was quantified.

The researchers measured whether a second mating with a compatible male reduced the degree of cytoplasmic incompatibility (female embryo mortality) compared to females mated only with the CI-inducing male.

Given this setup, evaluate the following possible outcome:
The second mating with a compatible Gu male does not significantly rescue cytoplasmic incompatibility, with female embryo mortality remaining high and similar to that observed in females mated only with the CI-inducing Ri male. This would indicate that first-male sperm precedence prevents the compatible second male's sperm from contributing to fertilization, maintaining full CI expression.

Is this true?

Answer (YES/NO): YES